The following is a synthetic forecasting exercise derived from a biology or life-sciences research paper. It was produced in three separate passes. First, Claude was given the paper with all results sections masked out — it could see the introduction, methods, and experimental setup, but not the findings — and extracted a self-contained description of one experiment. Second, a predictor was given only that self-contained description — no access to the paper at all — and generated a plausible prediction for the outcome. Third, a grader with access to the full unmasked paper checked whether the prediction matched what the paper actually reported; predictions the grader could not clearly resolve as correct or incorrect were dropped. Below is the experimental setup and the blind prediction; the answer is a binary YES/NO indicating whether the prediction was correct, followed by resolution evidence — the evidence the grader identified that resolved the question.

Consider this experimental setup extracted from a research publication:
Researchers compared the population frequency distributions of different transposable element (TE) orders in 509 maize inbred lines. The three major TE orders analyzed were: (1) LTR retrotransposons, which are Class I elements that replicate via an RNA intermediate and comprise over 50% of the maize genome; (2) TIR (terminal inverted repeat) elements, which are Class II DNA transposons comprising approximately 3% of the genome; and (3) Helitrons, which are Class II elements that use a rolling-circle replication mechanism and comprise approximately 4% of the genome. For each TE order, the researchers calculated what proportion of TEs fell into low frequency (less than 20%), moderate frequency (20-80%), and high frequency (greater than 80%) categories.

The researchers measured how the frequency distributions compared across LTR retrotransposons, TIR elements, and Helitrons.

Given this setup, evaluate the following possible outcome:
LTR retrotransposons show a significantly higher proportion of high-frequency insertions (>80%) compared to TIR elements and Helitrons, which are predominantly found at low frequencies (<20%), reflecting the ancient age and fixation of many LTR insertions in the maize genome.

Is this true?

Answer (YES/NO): NO